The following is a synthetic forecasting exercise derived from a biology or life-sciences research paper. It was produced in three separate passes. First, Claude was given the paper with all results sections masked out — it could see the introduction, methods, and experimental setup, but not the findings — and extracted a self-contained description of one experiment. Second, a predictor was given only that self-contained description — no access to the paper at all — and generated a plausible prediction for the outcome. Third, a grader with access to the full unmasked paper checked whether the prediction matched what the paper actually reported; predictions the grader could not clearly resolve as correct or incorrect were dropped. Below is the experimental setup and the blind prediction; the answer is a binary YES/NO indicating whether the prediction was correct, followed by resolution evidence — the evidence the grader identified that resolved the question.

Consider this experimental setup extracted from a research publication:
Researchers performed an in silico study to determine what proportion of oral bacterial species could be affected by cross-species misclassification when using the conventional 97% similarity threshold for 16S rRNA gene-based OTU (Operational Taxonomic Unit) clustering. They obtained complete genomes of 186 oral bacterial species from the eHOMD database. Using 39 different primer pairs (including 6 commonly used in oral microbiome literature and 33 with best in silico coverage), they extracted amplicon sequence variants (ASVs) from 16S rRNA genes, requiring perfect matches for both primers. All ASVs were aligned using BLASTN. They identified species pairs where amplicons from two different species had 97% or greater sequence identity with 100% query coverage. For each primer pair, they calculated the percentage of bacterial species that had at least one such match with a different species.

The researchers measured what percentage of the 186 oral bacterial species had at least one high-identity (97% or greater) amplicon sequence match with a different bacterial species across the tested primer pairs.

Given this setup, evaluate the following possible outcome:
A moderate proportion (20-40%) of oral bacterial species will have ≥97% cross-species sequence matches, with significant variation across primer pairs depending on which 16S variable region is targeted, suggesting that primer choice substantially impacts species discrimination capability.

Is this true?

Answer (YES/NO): NO